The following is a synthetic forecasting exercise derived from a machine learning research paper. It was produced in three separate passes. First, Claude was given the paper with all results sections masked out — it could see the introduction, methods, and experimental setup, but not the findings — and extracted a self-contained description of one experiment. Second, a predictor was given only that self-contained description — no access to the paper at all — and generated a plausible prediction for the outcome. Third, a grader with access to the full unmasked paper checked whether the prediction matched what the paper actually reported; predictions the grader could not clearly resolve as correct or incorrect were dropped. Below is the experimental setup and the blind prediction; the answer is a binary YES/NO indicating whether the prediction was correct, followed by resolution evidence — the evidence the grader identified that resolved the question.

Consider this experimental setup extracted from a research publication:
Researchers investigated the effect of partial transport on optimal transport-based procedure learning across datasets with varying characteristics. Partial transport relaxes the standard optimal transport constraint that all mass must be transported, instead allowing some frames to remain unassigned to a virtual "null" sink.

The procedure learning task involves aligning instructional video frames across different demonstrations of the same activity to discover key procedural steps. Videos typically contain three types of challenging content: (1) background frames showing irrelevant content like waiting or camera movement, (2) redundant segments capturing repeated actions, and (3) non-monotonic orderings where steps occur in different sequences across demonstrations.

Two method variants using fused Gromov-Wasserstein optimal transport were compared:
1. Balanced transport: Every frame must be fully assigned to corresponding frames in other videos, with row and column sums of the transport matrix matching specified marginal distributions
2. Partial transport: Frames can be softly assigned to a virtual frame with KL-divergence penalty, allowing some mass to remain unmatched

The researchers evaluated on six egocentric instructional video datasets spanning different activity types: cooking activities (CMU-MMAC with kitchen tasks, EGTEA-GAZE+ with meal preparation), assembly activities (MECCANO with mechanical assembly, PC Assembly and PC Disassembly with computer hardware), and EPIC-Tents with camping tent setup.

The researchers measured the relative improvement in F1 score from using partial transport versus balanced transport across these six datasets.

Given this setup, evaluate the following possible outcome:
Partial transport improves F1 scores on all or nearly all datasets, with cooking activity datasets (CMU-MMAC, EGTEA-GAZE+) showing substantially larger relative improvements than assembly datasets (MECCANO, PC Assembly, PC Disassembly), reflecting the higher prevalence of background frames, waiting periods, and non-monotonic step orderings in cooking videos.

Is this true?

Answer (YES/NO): YES